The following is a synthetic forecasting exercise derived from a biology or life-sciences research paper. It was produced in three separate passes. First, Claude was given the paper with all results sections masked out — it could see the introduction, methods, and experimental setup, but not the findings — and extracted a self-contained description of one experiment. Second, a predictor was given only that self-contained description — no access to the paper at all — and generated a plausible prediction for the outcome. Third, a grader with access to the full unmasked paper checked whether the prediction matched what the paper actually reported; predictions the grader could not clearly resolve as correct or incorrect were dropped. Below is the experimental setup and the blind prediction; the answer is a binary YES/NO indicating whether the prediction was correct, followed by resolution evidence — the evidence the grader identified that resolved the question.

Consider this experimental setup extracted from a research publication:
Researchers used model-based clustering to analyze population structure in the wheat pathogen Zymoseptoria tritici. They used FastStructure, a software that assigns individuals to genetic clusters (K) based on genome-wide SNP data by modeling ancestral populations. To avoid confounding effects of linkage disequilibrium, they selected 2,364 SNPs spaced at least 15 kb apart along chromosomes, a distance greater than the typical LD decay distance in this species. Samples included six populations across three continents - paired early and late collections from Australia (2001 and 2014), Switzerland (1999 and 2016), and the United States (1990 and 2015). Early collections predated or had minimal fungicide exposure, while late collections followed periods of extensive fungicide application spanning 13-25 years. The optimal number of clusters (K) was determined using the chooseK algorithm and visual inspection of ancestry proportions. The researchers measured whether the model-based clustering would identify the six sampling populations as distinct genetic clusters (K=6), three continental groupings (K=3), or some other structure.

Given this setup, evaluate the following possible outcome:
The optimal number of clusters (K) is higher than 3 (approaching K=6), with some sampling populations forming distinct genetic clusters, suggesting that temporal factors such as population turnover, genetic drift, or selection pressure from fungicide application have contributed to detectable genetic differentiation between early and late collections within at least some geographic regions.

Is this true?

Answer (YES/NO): NO